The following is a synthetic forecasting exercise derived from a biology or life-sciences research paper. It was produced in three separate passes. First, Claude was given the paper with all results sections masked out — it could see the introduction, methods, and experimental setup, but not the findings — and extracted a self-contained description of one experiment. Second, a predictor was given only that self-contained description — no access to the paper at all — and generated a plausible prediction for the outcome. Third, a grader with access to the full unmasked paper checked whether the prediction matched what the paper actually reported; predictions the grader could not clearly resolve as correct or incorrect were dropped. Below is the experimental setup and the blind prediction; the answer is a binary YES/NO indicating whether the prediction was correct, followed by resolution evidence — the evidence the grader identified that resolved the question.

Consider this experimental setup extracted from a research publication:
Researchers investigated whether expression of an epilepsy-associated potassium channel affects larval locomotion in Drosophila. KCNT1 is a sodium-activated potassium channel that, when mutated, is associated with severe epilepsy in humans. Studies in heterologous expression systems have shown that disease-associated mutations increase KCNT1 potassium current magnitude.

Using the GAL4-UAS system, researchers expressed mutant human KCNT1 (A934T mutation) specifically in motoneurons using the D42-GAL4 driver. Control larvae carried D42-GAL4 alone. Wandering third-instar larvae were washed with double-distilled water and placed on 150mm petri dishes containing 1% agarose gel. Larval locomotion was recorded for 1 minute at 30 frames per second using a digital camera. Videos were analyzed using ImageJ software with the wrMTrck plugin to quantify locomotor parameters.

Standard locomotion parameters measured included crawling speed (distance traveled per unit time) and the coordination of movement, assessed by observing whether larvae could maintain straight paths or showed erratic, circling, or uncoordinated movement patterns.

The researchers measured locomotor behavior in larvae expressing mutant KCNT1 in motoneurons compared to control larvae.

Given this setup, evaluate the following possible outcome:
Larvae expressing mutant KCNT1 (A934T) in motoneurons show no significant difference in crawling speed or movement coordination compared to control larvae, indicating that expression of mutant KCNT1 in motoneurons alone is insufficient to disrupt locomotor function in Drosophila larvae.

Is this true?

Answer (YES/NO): NO